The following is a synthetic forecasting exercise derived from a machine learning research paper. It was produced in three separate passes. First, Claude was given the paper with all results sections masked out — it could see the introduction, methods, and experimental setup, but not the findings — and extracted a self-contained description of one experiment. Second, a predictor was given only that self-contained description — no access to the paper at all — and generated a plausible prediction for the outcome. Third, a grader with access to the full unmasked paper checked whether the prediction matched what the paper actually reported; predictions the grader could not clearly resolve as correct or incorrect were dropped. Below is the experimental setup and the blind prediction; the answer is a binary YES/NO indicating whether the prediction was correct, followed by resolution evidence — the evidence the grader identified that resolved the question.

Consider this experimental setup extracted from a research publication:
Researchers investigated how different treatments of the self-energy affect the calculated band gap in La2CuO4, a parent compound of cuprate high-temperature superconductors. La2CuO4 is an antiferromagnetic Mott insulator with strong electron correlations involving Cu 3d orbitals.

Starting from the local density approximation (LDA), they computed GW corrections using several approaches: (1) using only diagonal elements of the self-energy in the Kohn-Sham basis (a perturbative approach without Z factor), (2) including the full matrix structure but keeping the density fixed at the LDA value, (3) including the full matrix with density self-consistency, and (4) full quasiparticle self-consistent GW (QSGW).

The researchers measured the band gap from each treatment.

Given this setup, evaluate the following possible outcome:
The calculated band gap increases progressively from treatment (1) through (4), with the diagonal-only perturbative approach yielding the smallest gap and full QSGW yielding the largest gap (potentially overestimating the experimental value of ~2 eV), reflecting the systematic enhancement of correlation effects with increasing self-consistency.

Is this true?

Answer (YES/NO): YES